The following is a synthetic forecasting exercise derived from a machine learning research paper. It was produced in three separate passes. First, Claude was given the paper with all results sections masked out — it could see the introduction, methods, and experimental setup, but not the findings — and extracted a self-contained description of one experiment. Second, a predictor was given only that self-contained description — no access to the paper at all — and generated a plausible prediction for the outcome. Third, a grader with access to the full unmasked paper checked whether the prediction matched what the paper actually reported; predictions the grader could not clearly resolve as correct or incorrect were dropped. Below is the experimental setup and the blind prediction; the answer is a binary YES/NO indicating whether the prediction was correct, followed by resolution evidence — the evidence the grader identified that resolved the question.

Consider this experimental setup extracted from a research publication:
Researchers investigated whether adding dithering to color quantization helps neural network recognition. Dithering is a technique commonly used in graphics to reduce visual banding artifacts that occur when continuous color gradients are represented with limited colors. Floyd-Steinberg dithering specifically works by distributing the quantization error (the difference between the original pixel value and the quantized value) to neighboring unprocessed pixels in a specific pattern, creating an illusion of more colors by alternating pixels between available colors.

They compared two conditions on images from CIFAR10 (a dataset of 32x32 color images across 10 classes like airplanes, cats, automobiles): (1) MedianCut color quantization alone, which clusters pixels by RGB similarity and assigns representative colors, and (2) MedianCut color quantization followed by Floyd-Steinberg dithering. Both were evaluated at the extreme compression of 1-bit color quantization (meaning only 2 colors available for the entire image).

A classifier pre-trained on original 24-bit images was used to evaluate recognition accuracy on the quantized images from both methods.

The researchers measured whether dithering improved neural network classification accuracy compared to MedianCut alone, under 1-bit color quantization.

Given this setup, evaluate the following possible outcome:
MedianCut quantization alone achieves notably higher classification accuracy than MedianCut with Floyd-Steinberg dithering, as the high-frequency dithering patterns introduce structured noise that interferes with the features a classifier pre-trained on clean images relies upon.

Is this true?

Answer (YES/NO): YES